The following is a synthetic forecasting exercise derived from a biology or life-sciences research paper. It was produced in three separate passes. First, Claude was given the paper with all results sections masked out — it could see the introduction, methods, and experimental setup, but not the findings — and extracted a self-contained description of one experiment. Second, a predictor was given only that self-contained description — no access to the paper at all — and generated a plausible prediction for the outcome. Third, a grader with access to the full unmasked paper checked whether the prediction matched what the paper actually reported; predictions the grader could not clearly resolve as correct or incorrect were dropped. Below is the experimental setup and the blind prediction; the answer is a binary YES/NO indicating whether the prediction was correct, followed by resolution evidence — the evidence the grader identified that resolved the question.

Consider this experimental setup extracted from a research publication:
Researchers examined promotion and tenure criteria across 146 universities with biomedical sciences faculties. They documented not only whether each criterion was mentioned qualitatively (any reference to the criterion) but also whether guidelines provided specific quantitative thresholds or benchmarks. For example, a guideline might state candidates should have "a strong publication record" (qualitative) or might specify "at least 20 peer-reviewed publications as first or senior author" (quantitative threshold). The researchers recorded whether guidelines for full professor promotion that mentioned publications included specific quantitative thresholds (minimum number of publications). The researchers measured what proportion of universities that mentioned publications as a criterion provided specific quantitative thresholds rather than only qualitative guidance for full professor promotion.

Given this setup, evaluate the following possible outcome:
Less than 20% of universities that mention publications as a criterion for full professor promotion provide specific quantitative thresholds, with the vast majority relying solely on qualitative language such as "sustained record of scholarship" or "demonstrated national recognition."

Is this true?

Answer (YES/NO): NO